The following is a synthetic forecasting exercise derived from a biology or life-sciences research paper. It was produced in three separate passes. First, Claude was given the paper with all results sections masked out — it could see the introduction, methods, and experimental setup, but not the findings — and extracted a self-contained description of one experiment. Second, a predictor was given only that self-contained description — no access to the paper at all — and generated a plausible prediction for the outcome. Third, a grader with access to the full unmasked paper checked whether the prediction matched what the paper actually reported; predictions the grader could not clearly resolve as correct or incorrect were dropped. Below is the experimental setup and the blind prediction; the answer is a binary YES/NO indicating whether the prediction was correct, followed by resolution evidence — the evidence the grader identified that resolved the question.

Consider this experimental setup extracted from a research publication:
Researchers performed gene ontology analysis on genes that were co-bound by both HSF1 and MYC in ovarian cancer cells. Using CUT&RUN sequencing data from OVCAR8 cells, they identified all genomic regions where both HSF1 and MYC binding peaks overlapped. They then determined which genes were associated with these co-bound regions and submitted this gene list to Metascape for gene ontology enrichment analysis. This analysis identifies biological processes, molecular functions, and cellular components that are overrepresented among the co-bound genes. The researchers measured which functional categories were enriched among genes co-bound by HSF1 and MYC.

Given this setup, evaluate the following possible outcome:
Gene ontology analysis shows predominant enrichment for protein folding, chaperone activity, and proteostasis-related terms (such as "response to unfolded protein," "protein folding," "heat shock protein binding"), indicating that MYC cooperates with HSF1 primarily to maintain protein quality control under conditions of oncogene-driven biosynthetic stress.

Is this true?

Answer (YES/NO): NO